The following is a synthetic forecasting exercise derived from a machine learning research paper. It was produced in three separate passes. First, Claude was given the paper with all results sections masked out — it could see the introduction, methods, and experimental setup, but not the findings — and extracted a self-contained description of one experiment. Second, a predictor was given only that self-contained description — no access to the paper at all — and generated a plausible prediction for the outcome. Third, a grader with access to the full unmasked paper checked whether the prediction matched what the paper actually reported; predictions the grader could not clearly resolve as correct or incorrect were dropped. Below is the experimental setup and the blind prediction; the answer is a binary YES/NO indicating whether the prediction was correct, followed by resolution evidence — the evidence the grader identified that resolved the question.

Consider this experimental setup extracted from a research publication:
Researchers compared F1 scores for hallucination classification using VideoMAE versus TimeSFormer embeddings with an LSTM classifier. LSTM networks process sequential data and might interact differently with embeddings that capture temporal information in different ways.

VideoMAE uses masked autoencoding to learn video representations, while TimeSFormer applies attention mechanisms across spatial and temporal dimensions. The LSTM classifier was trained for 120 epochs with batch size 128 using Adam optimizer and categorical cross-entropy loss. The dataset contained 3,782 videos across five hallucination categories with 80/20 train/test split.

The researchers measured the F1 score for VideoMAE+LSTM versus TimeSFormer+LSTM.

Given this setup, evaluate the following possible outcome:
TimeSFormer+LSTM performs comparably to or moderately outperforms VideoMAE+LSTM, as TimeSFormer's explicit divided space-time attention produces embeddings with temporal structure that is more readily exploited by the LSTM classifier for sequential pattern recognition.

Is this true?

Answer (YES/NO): YES